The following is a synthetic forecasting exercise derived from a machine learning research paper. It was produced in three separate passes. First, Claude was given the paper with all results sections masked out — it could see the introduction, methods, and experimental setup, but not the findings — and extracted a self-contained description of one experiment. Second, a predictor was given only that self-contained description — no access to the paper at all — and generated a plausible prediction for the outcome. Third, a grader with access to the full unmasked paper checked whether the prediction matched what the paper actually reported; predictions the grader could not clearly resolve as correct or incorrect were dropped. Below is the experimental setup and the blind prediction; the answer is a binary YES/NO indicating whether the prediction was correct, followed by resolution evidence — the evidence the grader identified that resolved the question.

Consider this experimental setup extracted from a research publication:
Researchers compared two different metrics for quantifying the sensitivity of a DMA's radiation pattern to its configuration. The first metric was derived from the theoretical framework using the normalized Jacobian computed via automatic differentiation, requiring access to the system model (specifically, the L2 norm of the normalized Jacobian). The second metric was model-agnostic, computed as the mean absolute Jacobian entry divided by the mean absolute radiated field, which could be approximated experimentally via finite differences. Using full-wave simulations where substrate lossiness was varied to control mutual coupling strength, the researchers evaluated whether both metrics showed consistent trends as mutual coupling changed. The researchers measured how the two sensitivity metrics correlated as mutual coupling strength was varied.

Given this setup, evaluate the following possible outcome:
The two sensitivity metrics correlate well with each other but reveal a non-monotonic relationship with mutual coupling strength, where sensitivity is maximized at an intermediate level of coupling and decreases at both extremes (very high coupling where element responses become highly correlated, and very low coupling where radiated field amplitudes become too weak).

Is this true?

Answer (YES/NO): NO